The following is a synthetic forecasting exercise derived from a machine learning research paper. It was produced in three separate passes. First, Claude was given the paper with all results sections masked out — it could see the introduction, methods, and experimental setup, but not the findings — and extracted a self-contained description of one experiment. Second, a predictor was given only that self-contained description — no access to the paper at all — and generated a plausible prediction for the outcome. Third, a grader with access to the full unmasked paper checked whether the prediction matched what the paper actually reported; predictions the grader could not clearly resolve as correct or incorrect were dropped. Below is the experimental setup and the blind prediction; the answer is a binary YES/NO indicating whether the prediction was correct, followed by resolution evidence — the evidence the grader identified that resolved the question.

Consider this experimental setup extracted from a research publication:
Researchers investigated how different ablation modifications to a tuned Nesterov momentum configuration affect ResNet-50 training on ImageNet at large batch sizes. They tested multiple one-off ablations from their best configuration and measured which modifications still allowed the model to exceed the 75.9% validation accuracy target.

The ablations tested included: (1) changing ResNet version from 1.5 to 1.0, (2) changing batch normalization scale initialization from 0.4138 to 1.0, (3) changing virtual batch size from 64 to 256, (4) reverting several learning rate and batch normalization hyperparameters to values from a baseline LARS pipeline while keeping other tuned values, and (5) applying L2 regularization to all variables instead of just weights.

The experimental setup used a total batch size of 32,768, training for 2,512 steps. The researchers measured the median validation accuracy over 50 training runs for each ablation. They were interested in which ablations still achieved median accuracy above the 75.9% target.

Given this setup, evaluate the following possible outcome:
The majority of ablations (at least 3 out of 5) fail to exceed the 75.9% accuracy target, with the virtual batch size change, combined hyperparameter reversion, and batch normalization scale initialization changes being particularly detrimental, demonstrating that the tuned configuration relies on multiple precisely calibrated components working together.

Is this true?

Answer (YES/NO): NO